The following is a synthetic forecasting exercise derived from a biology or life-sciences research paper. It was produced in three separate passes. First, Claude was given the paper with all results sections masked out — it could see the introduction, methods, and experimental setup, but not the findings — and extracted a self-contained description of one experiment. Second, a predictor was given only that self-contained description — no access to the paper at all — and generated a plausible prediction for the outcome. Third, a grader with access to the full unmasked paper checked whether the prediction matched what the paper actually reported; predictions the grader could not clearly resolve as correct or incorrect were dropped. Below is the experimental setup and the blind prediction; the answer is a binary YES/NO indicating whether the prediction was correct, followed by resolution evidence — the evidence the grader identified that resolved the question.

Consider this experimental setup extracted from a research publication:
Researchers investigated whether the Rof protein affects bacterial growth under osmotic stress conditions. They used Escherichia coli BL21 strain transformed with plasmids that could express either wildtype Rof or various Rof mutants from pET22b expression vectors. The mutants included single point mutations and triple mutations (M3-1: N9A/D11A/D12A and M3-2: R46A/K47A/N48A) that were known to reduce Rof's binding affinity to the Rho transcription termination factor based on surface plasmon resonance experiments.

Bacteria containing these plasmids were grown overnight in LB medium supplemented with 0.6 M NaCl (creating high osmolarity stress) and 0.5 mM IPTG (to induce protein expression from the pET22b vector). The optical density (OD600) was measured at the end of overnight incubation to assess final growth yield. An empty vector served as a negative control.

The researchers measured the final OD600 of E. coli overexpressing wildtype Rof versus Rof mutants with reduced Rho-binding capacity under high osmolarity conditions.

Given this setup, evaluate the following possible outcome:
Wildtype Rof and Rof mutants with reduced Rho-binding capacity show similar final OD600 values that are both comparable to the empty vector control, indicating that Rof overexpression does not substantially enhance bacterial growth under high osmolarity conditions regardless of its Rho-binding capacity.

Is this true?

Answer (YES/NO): NO